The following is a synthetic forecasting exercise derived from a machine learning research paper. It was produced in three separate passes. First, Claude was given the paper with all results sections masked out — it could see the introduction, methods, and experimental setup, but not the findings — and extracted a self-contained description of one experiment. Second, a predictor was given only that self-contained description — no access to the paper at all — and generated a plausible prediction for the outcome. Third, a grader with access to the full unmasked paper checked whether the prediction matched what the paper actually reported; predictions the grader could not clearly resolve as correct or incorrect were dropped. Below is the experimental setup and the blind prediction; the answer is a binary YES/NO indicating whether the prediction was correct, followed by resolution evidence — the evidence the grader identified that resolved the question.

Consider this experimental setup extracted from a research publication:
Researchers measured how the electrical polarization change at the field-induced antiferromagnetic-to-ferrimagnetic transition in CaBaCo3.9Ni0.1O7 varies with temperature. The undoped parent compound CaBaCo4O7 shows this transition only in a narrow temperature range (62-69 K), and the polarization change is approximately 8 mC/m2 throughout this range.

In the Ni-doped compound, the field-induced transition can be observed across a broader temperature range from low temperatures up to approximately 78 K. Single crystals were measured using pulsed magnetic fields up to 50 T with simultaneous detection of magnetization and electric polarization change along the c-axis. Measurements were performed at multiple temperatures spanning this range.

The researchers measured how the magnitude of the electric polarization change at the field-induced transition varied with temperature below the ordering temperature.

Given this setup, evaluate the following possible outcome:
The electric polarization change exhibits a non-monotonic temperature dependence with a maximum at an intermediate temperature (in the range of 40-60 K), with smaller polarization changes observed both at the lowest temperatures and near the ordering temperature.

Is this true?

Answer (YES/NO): NO